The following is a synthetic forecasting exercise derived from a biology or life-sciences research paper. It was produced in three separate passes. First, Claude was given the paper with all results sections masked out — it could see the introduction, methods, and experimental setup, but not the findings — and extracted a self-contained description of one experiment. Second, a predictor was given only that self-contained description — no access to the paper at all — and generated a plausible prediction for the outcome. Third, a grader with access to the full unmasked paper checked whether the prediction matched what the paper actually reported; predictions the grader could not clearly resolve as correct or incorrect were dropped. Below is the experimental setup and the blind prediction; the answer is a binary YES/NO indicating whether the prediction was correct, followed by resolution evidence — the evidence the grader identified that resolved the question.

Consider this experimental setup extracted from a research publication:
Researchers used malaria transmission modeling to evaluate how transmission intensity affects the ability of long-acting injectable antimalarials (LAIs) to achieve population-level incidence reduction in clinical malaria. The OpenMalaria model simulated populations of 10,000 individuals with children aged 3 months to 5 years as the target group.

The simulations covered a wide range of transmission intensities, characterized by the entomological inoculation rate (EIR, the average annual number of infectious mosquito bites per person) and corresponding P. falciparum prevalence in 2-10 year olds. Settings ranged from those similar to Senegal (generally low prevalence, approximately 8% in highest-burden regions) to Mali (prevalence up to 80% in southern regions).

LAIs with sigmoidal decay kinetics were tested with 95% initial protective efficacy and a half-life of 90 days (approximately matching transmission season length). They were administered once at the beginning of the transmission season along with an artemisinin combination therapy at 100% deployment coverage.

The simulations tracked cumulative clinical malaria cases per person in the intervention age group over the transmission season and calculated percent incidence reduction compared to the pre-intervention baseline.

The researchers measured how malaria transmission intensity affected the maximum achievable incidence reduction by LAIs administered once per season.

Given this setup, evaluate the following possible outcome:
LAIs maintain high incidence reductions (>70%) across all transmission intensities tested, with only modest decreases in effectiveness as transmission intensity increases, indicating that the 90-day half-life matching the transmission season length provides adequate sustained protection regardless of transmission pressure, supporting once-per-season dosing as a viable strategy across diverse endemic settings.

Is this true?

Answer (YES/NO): NO